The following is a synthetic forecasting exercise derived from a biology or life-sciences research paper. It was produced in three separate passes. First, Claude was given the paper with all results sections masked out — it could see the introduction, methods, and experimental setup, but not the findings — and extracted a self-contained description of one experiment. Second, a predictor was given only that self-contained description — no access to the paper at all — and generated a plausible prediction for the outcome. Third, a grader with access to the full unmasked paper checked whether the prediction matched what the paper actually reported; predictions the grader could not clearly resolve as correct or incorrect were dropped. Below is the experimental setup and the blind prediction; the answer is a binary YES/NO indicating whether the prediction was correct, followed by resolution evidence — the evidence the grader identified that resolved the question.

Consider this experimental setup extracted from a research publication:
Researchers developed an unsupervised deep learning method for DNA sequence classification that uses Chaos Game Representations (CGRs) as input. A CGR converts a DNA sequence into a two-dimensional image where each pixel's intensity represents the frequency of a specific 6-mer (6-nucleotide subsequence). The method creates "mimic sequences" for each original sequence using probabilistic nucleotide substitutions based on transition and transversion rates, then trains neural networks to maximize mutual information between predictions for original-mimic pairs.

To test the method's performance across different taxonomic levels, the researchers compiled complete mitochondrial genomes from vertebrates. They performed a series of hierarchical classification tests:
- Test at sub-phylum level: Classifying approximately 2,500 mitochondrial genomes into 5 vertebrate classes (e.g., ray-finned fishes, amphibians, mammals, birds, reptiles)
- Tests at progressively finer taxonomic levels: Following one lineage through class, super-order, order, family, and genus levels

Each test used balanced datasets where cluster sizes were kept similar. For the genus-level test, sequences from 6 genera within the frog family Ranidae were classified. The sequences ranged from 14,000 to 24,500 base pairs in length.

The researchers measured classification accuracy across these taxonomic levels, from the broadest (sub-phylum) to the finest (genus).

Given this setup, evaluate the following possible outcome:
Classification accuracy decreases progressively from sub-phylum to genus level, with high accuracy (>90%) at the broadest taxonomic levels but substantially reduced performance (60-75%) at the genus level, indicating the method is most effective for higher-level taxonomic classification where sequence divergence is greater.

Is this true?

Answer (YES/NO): NO